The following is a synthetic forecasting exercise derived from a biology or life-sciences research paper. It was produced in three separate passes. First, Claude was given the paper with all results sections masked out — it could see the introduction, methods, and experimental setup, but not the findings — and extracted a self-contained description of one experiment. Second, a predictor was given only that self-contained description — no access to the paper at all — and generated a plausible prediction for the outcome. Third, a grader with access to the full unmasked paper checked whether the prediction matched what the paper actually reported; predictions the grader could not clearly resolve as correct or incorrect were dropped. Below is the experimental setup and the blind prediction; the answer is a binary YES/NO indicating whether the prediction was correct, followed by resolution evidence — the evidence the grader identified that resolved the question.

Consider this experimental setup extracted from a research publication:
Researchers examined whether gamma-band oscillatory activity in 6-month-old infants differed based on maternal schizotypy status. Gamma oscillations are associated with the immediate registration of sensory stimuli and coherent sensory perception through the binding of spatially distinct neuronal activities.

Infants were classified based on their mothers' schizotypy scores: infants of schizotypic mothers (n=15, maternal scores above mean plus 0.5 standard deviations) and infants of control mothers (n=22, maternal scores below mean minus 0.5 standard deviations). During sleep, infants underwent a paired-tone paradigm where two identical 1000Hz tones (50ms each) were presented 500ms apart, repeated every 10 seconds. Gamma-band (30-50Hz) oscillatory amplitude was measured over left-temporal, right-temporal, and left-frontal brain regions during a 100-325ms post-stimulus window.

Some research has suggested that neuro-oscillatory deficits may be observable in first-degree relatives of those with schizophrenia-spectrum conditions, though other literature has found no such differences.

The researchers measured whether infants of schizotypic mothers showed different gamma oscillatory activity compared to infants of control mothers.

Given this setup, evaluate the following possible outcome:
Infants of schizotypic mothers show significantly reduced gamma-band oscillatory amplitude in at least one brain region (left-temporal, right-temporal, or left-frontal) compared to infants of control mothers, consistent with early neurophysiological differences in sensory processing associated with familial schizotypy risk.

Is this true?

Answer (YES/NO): NO